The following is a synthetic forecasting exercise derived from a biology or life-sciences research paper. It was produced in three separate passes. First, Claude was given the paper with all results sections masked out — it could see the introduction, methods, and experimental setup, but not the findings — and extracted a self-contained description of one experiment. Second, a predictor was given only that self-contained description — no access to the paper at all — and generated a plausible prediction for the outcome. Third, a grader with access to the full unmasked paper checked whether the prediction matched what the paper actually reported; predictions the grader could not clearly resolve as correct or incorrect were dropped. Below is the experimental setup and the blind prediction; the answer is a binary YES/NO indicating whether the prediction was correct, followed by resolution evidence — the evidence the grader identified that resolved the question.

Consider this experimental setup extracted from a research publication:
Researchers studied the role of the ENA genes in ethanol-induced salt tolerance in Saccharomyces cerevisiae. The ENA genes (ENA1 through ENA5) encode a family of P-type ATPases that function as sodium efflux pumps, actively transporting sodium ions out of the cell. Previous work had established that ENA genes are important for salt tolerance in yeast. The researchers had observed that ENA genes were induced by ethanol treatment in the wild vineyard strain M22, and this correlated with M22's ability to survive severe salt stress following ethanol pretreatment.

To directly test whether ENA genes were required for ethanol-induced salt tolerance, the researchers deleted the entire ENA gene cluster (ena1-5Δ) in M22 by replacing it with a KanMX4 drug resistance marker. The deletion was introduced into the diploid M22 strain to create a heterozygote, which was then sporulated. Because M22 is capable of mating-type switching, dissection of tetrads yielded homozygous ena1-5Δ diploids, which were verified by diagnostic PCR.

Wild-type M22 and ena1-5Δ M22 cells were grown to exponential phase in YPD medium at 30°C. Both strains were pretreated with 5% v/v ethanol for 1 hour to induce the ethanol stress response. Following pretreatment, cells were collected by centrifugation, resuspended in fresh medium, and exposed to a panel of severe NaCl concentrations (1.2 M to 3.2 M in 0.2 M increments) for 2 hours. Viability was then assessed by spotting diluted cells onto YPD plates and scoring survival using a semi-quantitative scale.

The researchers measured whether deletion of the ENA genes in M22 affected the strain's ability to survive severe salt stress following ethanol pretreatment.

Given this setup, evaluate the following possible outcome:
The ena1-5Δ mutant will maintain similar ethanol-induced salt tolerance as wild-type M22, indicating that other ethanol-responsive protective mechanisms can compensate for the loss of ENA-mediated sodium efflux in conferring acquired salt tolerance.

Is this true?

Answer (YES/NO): YES